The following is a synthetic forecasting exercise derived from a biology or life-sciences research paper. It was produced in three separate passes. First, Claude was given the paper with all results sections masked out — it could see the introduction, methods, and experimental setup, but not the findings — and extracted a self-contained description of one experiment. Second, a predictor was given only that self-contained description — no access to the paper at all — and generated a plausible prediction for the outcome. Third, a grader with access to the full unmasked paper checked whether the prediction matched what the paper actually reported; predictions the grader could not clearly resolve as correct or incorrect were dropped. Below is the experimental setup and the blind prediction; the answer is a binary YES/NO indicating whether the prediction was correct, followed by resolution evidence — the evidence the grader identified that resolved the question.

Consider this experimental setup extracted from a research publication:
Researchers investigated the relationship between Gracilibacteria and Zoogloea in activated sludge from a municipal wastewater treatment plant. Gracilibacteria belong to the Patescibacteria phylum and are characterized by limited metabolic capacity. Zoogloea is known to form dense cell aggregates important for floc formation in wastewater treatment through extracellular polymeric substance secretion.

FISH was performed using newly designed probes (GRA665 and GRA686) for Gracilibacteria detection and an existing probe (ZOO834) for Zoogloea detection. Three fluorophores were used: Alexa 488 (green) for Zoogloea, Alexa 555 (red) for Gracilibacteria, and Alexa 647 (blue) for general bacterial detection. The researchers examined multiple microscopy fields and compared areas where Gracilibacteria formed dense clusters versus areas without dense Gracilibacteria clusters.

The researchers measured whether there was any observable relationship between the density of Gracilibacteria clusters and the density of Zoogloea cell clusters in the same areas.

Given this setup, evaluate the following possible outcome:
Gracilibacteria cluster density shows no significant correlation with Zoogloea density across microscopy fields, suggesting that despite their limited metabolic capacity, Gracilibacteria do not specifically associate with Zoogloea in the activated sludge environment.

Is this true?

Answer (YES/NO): NO